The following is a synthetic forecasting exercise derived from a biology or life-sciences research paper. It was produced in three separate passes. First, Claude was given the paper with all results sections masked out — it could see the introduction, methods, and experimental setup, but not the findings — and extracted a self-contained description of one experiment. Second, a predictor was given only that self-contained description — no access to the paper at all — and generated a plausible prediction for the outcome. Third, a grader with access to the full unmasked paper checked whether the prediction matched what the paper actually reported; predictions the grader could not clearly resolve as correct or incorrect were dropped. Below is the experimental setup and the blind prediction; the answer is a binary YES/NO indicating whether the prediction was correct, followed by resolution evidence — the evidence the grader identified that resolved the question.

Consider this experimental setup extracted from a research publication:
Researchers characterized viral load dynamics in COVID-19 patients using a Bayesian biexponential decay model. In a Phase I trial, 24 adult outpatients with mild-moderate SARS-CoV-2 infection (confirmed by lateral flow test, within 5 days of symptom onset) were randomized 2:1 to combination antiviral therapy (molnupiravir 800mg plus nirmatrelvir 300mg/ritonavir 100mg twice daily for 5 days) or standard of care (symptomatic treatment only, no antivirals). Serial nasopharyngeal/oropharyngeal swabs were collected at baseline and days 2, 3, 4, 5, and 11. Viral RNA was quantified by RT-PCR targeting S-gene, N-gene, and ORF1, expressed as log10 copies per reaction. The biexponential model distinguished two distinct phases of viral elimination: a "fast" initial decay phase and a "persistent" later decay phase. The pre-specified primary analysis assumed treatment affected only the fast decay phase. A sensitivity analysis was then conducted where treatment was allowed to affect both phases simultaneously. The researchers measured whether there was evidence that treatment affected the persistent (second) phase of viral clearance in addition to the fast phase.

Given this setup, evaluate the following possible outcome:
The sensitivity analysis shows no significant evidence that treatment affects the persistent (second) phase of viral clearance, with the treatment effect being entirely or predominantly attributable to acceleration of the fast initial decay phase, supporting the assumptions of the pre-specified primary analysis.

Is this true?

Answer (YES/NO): YES